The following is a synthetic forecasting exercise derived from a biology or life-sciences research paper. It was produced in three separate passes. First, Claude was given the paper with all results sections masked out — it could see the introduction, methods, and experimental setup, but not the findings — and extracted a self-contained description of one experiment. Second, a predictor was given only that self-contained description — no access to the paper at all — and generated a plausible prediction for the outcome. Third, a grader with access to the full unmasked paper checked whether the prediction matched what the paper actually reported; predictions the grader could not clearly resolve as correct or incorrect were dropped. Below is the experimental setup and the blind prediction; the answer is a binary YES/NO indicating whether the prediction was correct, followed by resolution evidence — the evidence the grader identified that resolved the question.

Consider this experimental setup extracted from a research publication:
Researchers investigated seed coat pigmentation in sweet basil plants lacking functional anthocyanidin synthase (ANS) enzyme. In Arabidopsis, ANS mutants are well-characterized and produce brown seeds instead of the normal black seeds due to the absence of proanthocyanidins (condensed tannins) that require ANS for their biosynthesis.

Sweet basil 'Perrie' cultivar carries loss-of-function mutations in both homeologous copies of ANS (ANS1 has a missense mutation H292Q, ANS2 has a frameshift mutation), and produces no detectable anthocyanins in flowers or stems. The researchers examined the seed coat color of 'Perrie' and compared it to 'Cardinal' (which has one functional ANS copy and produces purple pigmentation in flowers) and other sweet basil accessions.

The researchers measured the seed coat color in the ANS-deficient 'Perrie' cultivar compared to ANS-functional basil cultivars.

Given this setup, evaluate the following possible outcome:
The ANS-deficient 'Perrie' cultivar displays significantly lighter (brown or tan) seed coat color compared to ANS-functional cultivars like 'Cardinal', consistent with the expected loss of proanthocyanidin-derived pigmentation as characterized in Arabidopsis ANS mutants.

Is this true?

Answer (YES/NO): NO